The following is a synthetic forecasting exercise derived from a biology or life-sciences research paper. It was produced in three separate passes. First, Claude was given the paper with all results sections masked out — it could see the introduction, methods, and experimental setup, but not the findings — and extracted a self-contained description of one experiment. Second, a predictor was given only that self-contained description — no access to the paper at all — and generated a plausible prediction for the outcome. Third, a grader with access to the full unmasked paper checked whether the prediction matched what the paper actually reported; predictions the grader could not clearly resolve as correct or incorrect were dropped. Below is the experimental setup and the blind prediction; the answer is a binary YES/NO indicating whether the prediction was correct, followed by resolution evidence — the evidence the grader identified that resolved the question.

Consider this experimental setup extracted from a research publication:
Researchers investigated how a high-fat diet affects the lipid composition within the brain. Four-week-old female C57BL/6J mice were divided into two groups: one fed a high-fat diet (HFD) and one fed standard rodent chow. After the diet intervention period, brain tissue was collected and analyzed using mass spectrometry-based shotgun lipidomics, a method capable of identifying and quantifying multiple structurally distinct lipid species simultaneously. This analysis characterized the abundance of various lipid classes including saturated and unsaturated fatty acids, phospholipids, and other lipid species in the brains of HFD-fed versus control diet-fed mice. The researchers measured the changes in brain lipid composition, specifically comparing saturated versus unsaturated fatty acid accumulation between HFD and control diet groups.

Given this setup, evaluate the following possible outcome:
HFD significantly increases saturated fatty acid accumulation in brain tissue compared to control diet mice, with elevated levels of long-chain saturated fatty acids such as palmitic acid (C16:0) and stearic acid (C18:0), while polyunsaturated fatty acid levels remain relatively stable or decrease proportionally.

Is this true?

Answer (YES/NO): NO